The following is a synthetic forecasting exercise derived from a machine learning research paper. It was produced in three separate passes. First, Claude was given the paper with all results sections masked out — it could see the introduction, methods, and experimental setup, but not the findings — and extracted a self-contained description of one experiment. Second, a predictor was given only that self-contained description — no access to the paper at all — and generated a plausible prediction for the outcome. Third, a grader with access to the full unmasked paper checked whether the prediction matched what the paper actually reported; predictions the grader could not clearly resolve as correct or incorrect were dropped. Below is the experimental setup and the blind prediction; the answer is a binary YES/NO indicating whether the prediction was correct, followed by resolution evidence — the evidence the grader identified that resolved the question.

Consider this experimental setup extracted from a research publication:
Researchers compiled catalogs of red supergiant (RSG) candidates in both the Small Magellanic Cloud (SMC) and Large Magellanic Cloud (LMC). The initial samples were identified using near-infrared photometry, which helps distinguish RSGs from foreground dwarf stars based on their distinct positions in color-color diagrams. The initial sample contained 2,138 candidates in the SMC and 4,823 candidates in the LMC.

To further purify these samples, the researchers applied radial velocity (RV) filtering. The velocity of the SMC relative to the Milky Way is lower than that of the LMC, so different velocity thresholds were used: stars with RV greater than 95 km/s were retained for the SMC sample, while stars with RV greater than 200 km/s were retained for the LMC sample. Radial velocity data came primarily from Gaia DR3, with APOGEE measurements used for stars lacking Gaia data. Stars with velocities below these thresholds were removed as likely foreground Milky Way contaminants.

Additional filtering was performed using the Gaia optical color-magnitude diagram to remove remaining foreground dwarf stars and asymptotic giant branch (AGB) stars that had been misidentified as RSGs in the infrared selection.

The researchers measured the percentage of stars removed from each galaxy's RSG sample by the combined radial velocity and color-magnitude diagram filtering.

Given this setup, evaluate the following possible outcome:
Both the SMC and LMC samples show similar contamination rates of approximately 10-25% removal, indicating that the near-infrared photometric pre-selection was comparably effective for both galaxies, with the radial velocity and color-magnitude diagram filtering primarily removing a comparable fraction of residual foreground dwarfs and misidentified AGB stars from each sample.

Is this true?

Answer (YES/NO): NO